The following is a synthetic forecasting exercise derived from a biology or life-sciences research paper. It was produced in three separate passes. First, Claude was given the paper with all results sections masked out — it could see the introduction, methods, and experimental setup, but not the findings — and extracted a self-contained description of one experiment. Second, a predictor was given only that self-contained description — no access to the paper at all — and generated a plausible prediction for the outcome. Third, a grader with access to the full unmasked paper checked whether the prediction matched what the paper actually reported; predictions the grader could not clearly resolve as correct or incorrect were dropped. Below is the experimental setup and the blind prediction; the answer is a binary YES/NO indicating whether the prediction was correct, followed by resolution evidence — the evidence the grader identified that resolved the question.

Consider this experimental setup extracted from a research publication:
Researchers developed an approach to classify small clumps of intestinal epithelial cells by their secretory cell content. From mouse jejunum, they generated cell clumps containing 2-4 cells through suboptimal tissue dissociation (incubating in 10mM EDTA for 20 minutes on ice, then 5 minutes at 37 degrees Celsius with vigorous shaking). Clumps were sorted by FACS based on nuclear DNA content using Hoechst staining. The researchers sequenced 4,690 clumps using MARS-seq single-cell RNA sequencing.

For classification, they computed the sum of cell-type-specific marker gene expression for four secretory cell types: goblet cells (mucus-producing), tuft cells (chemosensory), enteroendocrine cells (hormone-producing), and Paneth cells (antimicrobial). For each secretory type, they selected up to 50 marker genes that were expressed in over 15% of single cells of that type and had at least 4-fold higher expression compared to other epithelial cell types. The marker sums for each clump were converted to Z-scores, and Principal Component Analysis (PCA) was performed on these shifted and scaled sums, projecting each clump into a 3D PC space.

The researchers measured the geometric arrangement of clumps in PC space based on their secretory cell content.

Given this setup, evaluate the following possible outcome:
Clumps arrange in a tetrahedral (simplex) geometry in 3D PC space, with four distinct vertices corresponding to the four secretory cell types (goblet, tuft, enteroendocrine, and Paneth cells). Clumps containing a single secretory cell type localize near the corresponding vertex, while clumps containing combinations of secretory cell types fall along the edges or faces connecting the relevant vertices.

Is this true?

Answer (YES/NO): NO